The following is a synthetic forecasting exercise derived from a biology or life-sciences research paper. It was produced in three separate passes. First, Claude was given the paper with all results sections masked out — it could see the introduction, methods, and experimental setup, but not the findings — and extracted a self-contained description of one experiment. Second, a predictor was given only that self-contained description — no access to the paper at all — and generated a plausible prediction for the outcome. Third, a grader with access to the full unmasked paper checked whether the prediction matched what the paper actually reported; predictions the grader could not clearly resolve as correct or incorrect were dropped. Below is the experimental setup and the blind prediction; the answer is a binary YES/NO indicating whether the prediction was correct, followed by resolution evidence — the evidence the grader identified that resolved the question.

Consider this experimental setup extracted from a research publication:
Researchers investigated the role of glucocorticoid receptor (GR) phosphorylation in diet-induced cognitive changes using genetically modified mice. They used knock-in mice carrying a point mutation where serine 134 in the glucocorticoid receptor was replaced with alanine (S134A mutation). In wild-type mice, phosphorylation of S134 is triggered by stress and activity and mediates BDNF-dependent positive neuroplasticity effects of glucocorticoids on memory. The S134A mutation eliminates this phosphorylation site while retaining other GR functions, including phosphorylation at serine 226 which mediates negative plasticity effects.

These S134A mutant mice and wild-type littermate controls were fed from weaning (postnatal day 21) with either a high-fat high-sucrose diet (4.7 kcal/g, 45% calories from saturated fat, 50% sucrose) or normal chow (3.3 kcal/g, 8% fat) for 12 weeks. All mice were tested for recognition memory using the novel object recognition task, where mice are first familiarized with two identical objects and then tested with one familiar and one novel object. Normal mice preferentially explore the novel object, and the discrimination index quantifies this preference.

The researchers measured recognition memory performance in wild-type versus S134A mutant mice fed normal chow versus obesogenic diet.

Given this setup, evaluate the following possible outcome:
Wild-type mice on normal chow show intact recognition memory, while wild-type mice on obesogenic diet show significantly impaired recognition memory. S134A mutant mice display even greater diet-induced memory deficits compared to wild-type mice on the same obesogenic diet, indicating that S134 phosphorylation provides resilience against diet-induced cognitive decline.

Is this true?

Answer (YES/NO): NO